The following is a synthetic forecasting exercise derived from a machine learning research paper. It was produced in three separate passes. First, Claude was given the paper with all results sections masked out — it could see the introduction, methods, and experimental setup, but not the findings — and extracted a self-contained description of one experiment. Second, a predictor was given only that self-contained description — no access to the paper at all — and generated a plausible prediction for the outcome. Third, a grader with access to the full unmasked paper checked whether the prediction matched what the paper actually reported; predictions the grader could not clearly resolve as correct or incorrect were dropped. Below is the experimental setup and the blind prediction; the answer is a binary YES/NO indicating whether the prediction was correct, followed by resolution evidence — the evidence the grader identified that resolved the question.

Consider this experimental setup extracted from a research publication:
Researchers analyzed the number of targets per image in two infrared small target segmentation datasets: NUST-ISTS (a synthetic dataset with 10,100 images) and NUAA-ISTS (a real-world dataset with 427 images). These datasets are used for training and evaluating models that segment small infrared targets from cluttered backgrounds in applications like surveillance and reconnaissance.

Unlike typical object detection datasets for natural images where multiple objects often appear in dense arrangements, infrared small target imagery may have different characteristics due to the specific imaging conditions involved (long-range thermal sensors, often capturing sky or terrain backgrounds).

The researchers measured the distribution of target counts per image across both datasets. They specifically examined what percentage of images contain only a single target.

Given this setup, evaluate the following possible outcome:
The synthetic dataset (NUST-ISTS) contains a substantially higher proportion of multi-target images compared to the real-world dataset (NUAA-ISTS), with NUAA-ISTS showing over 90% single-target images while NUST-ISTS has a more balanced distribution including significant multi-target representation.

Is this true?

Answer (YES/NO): NO